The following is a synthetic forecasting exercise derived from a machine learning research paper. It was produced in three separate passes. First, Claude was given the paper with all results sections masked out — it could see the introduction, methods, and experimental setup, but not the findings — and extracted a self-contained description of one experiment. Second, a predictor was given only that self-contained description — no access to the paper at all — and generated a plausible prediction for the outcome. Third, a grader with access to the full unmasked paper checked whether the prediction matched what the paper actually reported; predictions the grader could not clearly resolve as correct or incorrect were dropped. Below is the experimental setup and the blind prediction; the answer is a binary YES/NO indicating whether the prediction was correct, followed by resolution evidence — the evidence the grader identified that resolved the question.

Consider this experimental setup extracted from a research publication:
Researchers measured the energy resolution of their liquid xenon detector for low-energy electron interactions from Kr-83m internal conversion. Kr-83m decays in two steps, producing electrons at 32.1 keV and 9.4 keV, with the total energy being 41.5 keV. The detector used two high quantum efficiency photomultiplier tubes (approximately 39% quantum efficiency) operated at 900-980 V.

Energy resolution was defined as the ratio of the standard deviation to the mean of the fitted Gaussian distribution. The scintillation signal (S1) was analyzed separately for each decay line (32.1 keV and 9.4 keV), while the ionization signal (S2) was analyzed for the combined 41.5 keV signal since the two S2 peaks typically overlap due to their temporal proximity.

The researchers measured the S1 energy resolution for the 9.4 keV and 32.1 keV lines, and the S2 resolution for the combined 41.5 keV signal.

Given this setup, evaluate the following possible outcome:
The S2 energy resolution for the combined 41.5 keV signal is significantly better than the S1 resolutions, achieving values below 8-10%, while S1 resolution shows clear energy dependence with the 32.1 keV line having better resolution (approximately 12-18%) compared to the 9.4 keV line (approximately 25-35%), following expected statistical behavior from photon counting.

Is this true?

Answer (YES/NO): NO